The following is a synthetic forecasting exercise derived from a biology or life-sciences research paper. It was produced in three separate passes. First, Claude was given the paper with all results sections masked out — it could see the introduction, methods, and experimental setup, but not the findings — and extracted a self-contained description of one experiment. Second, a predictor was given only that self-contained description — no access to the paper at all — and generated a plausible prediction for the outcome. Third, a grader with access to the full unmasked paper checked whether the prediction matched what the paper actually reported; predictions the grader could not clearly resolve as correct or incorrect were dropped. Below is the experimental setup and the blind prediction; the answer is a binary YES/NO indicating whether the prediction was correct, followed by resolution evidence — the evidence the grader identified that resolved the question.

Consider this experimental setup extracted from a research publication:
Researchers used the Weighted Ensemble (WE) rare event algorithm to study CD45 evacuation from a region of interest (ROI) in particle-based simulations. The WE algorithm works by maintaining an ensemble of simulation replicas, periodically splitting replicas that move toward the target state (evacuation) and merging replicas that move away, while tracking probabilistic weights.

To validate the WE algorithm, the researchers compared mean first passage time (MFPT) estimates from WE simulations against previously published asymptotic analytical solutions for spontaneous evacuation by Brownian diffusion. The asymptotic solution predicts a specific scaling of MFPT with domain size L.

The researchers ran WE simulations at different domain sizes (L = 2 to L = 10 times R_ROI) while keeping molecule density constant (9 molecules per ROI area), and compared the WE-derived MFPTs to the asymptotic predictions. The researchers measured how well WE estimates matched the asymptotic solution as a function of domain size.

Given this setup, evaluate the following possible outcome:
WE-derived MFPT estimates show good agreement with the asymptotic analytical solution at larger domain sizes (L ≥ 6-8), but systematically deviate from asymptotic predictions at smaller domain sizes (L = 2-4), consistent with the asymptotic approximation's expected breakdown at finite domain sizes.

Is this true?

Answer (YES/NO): NO